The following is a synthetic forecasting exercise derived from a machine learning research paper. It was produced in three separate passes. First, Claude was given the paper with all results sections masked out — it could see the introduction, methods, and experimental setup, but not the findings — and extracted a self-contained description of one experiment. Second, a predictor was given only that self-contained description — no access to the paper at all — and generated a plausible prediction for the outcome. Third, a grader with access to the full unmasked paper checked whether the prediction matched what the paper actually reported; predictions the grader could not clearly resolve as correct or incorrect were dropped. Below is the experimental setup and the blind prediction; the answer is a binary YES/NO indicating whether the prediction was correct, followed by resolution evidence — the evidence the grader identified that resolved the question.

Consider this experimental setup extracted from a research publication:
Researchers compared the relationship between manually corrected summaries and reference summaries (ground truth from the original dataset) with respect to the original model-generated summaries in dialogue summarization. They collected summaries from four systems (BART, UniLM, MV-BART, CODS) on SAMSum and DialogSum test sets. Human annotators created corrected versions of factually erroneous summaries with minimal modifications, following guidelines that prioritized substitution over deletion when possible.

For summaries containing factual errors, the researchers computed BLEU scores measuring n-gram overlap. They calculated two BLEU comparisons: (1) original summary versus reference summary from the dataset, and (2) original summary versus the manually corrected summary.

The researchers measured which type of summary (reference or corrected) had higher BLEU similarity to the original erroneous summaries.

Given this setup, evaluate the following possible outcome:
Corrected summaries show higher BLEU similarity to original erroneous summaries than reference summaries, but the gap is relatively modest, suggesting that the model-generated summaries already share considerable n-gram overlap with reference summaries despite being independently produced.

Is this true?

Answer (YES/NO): NO